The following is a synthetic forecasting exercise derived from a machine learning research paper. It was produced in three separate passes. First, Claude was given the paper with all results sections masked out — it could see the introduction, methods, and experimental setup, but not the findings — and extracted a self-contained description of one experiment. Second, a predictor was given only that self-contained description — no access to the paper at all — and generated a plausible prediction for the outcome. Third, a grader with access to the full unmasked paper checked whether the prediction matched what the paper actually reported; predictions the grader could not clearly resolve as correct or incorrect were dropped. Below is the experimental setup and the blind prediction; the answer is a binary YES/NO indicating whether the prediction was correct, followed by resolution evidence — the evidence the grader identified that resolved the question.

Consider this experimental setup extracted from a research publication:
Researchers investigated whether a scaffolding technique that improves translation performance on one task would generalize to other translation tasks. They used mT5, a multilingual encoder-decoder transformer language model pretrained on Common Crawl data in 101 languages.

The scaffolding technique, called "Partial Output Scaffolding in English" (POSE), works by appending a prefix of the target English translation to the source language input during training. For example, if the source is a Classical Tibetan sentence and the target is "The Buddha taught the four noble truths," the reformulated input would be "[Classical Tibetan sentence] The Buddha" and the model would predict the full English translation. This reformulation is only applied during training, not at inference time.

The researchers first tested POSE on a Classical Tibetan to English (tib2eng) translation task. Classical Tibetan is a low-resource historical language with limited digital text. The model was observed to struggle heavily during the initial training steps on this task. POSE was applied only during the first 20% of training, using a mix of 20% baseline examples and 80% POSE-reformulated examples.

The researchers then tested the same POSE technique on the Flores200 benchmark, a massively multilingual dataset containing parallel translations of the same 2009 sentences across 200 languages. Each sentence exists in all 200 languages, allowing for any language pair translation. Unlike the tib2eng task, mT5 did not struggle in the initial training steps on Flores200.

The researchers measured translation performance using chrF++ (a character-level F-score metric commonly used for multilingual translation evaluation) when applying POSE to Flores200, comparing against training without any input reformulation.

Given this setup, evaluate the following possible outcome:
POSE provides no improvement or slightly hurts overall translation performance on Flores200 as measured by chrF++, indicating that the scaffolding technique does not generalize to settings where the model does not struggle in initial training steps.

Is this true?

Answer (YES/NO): YES